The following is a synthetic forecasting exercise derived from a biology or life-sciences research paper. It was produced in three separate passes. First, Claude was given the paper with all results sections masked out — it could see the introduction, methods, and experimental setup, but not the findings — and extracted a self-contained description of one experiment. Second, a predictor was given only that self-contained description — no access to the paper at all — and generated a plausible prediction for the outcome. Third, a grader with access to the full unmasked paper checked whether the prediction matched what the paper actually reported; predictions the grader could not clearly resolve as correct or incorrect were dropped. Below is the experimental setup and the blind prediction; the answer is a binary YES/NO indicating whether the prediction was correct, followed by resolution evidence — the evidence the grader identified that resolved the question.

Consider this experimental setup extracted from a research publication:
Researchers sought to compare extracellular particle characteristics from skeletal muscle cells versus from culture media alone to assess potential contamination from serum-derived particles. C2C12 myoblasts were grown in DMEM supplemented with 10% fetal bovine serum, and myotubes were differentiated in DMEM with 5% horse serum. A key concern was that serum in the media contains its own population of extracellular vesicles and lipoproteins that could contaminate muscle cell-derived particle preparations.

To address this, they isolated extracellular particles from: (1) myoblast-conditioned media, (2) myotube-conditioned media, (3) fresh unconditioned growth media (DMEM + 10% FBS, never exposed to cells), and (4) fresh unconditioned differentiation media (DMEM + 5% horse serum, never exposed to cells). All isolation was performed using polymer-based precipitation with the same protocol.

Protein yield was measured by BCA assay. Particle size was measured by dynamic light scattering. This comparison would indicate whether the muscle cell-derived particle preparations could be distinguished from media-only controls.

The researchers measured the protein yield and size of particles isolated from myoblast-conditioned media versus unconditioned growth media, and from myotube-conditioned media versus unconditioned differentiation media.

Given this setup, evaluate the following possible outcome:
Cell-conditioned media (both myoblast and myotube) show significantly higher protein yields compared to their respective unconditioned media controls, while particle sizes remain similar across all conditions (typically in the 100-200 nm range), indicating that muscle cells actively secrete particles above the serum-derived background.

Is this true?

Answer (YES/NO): NO